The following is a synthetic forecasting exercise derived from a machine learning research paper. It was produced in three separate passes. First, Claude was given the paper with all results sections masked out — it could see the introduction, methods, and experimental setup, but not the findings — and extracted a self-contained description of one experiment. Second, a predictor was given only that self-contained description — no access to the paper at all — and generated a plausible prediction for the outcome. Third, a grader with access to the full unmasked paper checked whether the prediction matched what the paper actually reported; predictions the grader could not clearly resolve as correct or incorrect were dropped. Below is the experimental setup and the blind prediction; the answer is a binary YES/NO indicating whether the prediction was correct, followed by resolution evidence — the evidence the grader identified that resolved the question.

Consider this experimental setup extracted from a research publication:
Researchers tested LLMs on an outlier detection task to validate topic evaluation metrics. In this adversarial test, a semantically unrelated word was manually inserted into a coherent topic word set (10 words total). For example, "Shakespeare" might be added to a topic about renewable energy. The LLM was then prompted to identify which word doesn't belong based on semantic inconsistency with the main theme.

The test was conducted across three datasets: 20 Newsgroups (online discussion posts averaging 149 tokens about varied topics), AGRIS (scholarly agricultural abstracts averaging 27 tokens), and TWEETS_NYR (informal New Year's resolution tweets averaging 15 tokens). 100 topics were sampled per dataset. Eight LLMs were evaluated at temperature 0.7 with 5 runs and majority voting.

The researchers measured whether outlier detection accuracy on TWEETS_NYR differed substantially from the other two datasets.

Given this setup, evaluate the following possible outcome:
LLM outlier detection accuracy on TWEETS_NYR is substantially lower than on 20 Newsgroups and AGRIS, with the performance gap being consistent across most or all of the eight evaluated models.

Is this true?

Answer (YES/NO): NO